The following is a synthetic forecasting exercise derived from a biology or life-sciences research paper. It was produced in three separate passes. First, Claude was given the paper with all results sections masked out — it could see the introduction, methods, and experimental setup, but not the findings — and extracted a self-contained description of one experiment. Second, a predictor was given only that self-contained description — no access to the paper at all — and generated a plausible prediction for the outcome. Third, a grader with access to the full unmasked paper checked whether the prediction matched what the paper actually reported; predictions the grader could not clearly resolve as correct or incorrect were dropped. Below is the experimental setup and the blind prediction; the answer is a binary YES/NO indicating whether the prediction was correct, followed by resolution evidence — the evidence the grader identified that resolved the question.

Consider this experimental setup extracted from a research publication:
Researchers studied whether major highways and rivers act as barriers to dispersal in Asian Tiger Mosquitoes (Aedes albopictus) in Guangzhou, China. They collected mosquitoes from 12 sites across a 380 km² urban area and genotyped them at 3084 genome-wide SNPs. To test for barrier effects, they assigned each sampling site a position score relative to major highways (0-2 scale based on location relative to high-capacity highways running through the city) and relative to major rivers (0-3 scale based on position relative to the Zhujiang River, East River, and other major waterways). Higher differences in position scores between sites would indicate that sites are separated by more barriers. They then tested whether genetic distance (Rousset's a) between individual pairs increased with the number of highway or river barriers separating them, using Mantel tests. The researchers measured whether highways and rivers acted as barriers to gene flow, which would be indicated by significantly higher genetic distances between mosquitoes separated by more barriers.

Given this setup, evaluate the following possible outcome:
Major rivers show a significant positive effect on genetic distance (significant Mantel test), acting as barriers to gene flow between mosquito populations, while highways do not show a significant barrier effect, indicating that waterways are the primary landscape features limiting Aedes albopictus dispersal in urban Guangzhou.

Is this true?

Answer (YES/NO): NO